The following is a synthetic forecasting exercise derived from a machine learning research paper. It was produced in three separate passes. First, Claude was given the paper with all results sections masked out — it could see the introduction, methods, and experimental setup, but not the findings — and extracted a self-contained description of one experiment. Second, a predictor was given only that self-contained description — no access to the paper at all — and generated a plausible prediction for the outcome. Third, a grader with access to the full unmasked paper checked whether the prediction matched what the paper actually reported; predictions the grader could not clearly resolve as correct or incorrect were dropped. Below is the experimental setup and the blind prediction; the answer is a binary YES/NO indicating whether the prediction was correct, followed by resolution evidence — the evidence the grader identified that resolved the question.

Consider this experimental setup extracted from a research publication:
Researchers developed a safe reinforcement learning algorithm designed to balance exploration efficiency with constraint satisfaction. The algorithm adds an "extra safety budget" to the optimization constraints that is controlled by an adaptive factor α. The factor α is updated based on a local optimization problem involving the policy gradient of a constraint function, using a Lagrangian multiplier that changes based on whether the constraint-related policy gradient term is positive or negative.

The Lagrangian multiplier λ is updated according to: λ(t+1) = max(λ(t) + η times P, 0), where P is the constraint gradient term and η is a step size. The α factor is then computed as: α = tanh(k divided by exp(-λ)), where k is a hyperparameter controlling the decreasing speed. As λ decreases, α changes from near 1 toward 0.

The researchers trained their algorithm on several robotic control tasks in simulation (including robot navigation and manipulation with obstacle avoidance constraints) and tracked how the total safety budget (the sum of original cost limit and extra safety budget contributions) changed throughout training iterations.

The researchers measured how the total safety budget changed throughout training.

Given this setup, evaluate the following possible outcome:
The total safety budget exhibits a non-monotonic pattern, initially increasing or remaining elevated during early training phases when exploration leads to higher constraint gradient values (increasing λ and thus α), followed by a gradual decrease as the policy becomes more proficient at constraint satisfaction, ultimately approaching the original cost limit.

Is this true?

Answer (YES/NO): NO